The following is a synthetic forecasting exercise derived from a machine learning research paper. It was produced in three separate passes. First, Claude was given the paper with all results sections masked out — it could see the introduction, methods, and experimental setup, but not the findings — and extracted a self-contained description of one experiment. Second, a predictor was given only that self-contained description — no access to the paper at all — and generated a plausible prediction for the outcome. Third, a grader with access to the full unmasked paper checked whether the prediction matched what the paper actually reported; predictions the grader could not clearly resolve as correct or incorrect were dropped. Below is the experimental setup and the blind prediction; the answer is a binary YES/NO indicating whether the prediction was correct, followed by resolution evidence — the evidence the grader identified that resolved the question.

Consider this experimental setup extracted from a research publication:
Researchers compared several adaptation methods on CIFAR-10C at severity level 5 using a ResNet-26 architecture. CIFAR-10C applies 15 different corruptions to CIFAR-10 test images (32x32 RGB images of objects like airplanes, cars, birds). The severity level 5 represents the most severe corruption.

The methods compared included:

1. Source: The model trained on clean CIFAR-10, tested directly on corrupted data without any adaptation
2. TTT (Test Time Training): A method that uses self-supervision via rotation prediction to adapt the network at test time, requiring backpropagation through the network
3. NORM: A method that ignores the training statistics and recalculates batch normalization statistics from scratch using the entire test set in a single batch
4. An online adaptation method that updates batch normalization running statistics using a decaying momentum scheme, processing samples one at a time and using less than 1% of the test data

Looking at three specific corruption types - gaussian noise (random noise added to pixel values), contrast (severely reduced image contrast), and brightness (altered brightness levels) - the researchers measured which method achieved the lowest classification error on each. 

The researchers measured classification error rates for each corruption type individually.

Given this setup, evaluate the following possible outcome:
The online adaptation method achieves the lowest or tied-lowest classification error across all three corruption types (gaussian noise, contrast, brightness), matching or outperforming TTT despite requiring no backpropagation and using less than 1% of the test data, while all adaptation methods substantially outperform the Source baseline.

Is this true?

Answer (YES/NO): NO